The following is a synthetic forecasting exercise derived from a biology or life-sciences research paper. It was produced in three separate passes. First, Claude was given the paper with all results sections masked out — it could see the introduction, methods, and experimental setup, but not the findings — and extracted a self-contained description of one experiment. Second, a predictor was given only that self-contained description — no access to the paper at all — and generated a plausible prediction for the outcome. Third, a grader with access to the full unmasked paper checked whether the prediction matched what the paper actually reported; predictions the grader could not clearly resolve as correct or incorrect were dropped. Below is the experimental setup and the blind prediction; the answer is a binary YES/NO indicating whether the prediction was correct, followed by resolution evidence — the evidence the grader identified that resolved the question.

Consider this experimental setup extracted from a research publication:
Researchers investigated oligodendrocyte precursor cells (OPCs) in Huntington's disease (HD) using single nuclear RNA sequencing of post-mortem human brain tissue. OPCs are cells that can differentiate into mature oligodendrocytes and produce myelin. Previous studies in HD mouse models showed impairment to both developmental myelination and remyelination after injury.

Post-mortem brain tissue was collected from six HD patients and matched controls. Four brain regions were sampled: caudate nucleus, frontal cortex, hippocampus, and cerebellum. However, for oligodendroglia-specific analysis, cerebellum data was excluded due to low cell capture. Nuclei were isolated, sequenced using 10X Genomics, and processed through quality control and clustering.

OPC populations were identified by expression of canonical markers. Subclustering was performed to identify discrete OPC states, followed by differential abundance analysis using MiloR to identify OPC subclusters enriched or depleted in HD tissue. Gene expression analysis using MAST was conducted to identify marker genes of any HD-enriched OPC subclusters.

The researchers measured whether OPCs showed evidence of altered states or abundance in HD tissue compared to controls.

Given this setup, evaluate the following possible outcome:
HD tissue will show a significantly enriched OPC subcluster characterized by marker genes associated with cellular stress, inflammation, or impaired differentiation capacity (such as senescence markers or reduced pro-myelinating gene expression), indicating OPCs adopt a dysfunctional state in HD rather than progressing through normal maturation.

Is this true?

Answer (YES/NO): NO